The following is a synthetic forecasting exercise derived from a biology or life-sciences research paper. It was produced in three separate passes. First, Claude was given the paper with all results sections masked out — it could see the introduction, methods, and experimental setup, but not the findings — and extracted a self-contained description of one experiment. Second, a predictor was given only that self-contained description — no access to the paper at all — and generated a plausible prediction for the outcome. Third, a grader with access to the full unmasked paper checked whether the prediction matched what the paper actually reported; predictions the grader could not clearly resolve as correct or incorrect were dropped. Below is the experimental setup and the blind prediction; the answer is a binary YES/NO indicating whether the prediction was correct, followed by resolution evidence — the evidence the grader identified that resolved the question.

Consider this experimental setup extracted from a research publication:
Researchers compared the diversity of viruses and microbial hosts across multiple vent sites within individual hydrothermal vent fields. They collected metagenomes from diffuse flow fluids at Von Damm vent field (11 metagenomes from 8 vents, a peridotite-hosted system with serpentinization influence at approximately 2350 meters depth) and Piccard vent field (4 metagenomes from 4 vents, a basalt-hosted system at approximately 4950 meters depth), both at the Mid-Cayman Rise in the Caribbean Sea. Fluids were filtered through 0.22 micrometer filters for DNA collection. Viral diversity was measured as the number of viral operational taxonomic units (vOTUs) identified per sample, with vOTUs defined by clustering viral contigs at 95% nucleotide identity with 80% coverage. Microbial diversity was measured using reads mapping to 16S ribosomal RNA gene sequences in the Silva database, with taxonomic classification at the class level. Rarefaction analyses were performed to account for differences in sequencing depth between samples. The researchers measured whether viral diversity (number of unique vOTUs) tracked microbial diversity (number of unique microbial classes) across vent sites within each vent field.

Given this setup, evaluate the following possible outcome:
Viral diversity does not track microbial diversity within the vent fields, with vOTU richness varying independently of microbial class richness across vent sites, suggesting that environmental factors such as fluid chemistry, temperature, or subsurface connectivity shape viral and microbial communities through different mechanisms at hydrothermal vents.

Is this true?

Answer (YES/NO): YES